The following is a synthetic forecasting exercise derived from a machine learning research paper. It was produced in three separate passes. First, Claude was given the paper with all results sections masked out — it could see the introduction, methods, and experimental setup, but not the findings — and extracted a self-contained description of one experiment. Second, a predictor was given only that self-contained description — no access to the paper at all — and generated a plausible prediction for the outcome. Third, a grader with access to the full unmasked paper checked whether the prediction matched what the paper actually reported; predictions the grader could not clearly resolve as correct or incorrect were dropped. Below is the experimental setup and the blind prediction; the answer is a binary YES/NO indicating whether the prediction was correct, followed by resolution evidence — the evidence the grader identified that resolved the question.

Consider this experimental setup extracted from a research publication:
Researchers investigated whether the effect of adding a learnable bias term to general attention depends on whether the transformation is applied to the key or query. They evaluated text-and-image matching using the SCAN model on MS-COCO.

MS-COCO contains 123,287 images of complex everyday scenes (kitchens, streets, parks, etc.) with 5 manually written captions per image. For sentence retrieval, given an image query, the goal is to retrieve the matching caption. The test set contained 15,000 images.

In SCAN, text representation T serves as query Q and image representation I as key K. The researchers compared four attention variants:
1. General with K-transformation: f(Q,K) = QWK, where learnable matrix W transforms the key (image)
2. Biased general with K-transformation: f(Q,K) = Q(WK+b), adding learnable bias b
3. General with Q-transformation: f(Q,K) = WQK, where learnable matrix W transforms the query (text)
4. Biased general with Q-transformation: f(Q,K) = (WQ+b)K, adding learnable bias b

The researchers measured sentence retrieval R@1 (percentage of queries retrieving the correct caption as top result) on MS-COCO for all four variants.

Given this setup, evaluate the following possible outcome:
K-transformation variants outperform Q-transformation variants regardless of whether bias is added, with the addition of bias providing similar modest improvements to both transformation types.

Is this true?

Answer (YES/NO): NO